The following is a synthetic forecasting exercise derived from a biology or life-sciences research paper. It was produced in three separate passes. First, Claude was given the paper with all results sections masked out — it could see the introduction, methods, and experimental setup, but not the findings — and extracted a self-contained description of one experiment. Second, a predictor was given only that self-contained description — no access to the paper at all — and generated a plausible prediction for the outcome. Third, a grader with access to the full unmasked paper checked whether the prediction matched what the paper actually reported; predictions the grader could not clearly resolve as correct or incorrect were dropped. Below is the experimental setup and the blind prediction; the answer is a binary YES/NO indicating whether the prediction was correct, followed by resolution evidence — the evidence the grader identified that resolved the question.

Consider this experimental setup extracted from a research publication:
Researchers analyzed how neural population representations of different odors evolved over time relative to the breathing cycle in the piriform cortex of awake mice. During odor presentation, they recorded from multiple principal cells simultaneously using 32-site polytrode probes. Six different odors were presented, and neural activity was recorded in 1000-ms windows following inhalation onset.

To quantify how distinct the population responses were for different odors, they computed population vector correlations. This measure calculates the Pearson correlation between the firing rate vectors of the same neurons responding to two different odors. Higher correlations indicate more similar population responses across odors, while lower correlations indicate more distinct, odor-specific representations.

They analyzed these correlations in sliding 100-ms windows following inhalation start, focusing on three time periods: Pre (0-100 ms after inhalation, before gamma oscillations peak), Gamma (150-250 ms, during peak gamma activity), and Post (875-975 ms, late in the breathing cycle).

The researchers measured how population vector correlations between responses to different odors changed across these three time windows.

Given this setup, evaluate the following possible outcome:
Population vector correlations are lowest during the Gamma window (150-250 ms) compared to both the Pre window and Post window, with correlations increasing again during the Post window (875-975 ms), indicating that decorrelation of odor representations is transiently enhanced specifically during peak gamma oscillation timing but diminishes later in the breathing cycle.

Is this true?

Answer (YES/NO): YES